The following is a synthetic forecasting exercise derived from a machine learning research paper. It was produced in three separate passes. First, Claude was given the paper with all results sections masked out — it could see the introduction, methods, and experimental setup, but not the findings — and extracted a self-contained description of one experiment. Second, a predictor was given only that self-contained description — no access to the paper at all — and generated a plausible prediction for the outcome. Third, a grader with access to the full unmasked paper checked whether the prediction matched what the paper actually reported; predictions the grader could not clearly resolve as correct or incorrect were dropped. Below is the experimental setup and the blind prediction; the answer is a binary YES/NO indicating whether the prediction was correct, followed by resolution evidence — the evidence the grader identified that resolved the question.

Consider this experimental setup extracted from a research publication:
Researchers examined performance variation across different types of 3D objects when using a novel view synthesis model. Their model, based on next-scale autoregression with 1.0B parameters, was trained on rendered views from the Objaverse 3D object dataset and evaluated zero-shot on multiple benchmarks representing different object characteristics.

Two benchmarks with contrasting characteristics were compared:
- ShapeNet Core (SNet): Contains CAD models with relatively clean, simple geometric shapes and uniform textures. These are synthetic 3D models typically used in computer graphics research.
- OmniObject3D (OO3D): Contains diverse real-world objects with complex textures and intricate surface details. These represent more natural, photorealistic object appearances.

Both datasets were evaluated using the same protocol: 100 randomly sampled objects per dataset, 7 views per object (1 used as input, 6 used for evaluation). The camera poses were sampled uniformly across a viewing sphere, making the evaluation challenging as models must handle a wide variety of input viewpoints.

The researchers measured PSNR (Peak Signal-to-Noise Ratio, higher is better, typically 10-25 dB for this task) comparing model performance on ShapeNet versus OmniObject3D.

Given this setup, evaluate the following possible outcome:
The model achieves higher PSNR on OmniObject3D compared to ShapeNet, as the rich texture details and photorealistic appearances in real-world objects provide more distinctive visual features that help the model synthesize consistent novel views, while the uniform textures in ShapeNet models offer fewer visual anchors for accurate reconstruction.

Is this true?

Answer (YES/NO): NO